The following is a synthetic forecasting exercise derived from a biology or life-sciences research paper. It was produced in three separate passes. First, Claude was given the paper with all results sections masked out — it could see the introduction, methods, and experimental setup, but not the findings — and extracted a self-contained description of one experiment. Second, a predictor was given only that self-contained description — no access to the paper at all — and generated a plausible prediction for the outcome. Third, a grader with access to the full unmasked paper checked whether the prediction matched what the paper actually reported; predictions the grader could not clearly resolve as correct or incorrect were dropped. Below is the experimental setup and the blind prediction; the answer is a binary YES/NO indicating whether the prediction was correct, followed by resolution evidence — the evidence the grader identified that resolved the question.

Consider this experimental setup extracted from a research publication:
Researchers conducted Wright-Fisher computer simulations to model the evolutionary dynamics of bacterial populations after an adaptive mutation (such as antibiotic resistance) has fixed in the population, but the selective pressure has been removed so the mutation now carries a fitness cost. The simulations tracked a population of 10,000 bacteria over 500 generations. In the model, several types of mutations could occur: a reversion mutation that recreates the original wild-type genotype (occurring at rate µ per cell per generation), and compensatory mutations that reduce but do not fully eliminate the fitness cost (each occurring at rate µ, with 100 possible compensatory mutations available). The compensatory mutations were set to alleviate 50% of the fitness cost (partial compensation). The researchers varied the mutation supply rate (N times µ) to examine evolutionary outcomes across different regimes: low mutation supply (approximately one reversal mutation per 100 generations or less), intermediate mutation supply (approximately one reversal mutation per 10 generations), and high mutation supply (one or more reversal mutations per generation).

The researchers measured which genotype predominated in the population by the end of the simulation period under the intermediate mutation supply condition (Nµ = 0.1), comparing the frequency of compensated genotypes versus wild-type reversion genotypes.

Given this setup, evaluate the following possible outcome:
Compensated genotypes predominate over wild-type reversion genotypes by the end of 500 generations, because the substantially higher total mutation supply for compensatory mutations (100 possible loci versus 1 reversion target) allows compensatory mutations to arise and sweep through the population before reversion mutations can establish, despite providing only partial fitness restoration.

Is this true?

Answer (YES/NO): NO